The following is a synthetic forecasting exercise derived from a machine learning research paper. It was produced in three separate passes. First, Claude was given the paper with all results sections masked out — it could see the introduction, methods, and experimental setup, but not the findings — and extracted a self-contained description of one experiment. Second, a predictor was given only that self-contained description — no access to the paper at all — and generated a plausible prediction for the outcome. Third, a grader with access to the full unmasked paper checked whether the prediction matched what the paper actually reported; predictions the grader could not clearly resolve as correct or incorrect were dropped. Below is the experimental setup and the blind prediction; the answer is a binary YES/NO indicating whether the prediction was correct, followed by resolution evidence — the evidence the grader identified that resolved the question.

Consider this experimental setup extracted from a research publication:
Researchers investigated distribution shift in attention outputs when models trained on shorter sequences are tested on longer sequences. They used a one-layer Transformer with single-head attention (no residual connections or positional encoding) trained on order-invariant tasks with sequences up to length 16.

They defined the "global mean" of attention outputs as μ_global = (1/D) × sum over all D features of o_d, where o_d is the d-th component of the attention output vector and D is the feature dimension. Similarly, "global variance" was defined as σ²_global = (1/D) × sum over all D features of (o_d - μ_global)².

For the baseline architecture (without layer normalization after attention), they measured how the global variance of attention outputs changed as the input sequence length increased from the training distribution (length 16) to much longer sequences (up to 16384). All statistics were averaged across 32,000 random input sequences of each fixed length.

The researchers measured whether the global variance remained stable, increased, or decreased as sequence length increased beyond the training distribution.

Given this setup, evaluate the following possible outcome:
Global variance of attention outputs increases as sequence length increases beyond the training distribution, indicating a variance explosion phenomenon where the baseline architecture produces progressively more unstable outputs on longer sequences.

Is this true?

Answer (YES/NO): NO